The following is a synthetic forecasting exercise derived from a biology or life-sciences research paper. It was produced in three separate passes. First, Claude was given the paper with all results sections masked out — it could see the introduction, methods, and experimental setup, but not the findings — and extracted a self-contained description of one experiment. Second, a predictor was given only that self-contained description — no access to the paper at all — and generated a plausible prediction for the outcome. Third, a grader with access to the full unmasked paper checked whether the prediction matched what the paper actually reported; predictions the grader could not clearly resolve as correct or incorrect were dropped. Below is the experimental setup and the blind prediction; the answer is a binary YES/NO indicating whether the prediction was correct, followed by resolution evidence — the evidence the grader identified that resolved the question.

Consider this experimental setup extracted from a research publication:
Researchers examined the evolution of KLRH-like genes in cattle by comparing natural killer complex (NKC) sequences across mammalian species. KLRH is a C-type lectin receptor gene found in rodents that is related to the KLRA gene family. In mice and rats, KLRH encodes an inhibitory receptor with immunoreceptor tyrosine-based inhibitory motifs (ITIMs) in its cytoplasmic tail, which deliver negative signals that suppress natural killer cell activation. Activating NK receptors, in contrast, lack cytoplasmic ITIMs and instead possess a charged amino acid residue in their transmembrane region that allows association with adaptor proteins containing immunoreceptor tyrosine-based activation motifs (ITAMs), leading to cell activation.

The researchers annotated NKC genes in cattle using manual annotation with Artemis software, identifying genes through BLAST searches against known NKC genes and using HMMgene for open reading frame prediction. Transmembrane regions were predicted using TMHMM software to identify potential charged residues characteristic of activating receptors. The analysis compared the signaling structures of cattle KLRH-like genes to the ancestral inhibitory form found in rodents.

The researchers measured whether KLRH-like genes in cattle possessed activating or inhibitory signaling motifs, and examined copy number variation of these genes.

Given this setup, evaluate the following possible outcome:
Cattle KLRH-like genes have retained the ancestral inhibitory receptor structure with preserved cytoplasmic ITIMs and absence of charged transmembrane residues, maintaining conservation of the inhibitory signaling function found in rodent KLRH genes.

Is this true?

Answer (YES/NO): NO